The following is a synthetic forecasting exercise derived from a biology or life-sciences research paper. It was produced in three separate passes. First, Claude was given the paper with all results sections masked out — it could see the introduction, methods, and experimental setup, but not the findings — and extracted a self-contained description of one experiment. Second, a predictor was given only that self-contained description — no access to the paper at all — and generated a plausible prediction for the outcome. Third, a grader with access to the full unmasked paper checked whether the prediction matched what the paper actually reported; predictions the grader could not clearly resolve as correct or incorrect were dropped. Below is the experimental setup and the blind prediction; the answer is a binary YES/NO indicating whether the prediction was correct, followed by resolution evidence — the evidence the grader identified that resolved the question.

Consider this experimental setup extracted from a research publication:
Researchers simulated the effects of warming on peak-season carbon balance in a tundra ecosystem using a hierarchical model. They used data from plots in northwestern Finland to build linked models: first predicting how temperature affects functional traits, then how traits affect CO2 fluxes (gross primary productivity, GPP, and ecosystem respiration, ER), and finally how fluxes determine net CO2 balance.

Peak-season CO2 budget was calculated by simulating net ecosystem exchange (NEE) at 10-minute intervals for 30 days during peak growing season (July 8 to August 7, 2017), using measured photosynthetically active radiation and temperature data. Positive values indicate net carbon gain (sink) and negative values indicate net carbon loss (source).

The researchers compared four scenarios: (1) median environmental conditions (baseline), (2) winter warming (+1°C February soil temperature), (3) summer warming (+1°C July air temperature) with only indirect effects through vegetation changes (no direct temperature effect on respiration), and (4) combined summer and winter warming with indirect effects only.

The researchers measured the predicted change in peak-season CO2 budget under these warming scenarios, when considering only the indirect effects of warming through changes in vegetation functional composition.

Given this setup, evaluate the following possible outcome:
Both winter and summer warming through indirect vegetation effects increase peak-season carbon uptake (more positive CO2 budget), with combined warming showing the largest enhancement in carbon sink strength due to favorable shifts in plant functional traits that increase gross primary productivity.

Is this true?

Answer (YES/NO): YES